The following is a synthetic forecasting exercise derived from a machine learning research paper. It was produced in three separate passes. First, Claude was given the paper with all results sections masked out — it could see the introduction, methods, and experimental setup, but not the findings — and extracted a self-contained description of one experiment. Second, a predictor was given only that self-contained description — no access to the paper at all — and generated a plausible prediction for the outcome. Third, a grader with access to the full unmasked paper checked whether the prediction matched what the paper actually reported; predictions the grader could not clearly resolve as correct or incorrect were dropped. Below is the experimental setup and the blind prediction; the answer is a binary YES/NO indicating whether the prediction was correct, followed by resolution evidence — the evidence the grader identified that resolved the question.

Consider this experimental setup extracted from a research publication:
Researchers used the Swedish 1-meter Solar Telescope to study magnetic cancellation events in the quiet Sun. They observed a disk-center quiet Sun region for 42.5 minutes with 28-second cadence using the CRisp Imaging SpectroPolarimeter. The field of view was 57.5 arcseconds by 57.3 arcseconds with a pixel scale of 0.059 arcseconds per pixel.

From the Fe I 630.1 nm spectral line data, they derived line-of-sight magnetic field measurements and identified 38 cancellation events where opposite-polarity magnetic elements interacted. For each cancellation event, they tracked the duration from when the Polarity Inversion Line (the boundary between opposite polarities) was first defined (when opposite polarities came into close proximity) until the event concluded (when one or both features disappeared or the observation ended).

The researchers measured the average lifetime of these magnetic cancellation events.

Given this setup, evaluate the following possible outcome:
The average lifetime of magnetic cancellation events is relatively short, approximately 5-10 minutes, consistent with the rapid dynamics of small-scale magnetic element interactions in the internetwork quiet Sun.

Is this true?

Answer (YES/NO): YES